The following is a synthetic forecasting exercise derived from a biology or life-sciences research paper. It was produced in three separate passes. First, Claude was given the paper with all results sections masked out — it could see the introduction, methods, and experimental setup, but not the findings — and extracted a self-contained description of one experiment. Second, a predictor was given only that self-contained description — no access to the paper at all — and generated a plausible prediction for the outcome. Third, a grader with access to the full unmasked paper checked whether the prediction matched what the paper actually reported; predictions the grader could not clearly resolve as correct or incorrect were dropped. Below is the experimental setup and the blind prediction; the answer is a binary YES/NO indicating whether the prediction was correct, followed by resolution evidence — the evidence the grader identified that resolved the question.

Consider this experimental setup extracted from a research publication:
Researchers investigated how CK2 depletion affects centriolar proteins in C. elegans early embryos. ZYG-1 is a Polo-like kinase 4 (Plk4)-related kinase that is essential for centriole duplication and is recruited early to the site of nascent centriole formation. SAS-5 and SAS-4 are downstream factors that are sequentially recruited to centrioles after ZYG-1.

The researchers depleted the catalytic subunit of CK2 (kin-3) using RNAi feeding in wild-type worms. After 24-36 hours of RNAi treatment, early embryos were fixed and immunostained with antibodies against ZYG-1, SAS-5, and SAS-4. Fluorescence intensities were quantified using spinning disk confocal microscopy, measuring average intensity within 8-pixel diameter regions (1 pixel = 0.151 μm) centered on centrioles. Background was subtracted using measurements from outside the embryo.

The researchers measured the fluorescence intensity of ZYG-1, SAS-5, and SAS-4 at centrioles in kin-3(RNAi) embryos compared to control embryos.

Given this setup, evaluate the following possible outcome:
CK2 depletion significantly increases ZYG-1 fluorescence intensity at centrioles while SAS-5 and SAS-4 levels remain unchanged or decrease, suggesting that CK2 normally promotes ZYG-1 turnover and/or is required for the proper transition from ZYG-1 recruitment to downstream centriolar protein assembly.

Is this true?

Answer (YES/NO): YES